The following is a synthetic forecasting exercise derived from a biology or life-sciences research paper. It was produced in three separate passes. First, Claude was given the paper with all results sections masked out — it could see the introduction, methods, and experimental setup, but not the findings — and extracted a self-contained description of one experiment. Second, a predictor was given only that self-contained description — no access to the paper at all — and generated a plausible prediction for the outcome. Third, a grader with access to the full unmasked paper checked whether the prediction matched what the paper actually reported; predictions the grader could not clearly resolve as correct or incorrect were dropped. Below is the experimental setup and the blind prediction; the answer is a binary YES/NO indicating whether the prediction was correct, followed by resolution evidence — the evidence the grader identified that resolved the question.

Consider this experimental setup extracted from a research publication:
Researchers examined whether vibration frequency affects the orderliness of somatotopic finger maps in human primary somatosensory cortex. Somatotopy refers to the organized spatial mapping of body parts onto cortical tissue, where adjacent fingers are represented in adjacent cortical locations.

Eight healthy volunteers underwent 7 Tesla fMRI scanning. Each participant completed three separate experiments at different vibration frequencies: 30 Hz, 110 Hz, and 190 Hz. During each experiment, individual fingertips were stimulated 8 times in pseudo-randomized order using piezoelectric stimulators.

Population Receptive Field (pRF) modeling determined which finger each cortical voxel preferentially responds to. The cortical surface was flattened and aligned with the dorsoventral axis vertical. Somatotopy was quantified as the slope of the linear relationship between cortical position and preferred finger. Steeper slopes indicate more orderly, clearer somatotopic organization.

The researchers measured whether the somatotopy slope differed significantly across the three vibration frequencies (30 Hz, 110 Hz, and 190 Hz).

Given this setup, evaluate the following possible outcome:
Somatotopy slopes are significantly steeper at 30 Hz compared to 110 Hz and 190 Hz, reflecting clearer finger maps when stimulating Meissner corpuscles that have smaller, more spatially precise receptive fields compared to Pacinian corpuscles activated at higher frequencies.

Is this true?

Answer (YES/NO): NO